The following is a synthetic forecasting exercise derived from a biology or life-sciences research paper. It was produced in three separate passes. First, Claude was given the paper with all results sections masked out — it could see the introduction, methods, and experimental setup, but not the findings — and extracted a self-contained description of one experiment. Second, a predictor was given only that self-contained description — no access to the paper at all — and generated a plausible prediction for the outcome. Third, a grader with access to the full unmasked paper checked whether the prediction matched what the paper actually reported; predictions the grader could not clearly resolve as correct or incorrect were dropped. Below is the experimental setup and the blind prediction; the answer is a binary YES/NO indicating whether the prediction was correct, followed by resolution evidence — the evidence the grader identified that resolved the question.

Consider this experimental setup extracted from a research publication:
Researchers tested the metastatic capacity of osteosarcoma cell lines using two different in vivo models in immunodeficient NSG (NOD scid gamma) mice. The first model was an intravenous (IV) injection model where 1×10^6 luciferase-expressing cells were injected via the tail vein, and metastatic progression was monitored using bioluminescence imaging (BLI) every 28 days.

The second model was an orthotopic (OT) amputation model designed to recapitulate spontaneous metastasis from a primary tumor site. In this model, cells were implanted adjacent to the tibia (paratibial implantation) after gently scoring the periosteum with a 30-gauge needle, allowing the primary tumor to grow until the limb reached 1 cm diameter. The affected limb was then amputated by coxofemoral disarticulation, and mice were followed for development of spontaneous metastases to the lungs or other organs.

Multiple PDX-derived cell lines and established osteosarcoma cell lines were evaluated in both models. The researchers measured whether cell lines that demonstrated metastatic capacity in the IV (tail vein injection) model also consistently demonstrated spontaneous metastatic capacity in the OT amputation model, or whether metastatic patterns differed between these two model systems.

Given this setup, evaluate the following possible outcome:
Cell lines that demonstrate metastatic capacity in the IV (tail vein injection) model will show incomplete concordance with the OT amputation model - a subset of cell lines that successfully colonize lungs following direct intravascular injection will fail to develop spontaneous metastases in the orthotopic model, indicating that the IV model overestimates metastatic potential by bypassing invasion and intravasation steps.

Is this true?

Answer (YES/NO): NO